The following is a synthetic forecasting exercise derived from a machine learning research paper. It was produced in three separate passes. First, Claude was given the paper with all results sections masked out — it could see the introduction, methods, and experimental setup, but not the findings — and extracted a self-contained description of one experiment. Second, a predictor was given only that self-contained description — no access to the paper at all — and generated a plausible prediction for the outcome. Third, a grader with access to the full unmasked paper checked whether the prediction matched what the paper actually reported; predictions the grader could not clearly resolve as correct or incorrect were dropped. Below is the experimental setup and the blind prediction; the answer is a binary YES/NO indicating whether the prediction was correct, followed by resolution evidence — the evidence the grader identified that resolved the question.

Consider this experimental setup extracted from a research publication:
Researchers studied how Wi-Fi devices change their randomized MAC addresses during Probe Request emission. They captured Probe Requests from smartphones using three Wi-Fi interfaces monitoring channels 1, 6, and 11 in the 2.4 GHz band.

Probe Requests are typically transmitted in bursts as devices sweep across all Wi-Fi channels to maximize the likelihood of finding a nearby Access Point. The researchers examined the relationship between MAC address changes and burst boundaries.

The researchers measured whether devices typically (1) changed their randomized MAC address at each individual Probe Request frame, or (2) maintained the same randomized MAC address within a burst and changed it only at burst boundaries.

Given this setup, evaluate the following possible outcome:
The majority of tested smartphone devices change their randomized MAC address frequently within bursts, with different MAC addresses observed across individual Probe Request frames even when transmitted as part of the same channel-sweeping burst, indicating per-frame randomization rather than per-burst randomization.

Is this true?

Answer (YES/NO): NO